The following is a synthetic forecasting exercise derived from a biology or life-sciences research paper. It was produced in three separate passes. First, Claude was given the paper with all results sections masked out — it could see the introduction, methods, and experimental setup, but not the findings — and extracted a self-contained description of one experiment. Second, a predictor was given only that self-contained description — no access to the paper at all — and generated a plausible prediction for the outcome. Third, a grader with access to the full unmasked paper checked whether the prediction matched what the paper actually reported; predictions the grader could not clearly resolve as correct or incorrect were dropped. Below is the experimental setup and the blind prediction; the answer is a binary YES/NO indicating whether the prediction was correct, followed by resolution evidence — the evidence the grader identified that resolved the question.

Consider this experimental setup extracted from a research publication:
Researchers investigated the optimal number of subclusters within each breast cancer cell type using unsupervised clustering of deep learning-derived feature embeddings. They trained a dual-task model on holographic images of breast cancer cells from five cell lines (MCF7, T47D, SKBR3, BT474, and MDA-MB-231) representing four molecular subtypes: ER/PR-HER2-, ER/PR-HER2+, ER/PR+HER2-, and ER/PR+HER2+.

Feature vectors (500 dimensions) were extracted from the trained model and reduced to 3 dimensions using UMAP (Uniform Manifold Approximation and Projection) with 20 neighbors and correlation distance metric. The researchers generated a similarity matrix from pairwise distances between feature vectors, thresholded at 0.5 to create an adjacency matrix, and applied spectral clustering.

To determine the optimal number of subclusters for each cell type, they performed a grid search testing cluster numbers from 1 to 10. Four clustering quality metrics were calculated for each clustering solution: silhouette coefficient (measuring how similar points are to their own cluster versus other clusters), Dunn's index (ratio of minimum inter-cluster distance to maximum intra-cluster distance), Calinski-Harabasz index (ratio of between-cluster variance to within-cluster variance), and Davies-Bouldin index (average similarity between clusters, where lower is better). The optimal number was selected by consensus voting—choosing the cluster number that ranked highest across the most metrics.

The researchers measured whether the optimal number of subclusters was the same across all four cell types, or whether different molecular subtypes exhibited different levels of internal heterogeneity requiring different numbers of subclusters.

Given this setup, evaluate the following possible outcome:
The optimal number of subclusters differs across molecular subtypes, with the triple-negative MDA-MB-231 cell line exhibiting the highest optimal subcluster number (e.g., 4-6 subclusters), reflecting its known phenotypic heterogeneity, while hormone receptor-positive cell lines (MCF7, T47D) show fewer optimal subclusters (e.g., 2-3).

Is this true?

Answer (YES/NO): NO